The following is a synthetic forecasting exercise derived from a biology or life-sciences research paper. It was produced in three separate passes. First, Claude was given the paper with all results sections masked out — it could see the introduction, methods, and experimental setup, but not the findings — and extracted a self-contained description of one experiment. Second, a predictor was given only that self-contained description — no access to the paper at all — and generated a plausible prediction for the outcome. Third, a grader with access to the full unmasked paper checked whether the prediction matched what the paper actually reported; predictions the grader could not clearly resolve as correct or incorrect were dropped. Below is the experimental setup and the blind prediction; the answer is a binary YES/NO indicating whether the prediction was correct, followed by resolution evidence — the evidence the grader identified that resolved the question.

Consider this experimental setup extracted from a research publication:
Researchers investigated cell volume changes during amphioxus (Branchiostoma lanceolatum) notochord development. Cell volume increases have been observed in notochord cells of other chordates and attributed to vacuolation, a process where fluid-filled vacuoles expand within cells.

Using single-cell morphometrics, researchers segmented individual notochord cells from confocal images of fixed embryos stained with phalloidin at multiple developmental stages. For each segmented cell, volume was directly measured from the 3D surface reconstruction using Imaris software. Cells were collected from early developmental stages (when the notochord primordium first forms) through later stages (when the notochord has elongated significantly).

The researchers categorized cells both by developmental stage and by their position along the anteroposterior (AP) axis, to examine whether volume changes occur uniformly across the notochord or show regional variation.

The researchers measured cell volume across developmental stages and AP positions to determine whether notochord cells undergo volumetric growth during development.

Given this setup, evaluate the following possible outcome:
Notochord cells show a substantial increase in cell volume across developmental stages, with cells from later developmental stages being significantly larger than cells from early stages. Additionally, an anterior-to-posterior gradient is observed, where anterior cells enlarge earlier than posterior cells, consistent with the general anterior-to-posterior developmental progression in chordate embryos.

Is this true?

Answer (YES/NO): NO